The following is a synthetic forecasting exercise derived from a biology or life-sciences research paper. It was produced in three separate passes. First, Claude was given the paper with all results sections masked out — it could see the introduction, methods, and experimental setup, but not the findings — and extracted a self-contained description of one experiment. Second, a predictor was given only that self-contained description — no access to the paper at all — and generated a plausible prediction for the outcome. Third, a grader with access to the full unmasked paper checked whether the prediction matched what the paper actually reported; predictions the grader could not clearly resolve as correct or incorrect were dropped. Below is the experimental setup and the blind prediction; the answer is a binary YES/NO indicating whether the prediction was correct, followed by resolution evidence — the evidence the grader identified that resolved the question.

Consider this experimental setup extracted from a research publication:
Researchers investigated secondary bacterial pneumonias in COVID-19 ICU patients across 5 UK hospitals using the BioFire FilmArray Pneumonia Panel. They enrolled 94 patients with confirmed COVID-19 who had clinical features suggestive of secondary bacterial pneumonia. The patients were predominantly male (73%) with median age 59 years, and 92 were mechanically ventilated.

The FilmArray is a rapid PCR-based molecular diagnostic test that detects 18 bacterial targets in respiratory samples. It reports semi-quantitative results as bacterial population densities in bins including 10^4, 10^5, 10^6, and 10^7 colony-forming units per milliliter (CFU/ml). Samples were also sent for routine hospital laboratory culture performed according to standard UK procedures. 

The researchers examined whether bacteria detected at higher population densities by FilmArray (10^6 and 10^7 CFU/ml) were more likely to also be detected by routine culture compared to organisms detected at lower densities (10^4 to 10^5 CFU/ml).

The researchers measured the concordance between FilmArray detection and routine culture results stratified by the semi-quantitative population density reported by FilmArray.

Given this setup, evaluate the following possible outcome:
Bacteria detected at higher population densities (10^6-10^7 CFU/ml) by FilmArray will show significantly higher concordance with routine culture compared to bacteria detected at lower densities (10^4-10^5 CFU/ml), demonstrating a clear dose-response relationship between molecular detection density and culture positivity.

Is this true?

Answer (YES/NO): YES